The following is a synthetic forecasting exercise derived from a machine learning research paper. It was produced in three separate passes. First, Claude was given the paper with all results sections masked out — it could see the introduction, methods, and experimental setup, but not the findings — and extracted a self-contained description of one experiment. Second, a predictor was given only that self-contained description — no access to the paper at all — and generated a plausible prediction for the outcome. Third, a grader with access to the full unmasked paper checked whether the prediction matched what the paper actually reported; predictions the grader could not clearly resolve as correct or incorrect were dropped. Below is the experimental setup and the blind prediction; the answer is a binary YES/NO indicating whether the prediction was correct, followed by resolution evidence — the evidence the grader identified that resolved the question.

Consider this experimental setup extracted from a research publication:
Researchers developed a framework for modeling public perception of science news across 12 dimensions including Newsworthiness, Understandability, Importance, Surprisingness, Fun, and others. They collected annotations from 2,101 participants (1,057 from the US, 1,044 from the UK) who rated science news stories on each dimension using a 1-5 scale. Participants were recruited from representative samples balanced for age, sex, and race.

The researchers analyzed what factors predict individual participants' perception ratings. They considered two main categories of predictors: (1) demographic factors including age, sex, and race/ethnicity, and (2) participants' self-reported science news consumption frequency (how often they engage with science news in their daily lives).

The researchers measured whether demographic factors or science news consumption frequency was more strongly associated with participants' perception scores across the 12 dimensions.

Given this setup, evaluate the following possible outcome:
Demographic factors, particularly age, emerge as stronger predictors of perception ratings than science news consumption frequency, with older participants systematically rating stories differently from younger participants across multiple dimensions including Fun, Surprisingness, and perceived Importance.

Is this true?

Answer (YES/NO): NO